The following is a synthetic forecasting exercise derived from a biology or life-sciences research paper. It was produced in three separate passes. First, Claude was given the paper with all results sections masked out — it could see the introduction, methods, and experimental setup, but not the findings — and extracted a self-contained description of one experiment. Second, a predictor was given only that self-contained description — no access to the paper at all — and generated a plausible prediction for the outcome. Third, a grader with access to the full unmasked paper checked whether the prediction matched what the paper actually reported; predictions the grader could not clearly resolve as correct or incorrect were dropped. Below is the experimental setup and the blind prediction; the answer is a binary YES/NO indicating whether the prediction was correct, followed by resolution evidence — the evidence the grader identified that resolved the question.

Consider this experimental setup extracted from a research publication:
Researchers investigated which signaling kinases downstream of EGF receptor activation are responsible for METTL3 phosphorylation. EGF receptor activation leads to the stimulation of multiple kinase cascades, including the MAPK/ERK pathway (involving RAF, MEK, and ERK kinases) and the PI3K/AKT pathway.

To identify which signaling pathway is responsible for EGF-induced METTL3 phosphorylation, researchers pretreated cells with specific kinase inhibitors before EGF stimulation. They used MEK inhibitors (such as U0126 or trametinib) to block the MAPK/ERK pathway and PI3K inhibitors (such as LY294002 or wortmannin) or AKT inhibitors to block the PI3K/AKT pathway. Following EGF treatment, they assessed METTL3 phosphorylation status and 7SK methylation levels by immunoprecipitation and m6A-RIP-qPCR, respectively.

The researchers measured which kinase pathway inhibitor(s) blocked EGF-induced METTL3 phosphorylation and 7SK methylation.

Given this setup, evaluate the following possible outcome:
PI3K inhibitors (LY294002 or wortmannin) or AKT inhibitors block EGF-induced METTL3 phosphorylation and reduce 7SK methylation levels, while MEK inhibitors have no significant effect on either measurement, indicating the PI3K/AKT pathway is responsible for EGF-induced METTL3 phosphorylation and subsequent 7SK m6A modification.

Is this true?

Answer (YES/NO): NO